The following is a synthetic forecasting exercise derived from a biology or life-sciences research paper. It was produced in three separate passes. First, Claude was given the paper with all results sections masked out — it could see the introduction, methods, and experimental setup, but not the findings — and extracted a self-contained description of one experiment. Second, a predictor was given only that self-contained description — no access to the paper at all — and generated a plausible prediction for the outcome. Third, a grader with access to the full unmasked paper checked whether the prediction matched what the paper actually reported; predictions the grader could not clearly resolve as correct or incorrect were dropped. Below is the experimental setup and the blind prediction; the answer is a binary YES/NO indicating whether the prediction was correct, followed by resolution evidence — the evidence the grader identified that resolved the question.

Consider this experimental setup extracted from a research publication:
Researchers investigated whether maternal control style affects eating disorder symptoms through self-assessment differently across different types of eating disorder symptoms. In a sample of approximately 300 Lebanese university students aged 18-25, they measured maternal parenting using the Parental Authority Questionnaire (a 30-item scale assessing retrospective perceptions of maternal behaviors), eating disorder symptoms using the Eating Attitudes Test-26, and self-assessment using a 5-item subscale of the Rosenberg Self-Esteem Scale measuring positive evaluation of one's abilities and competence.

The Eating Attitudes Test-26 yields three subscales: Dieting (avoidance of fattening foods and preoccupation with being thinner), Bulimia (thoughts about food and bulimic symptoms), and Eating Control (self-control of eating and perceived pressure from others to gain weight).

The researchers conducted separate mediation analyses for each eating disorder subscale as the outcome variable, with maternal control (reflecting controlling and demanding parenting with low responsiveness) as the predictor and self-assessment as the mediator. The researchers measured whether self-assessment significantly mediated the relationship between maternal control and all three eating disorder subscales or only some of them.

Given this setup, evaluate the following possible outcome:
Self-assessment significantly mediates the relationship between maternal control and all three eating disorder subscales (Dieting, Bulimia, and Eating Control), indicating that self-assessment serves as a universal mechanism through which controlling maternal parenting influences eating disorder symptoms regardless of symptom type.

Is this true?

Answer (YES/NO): YES